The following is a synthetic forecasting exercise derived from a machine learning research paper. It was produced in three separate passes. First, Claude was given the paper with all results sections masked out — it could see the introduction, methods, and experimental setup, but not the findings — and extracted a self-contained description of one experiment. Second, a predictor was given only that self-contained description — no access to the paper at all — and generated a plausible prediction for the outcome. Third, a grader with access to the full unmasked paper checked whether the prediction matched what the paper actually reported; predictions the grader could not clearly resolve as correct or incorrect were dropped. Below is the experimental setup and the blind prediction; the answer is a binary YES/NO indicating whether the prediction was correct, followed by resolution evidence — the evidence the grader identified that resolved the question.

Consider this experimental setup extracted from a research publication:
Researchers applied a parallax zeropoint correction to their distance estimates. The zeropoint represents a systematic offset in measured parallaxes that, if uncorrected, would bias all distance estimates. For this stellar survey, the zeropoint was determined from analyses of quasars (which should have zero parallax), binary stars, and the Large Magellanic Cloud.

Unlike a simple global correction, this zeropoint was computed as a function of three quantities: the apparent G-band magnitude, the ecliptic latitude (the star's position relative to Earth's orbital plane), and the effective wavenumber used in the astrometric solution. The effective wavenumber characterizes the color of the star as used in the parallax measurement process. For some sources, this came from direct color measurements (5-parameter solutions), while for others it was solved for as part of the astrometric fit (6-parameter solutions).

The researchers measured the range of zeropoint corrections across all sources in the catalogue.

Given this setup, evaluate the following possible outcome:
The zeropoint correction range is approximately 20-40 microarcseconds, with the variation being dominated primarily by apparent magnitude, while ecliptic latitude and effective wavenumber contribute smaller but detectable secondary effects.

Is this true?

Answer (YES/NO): NO